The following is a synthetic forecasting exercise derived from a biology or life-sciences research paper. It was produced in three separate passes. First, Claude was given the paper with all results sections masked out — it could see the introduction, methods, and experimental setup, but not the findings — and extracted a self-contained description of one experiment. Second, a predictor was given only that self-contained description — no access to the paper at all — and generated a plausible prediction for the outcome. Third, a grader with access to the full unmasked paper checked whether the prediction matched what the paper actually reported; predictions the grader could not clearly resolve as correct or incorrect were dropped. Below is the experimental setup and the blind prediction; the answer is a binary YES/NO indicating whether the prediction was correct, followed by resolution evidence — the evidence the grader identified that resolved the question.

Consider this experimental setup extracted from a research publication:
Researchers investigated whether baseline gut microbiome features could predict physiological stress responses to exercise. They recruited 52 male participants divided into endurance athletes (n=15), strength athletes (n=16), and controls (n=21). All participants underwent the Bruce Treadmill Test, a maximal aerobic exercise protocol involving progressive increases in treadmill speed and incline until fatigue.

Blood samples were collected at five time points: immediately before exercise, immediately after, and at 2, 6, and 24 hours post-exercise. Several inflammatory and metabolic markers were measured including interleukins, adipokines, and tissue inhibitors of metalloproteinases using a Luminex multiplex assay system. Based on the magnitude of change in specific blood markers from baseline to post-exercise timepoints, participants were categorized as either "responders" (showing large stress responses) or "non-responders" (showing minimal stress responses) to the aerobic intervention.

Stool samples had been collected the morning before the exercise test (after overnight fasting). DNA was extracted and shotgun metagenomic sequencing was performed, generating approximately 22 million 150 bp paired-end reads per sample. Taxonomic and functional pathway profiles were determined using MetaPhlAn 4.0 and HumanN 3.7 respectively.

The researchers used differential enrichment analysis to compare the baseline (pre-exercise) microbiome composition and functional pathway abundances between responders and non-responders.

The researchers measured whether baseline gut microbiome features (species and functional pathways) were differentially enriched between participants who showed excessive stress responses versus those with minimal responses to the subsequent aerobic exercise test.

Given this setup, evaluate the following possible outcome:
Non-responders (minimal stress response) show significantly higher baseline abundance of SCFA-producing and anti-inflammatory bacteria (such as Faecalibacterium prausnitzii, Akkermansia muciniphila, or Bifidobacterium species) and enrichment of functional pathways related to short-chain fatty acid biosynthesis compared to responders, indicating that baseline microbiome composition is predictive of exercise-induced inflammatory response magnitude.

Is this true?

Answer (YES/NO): NO